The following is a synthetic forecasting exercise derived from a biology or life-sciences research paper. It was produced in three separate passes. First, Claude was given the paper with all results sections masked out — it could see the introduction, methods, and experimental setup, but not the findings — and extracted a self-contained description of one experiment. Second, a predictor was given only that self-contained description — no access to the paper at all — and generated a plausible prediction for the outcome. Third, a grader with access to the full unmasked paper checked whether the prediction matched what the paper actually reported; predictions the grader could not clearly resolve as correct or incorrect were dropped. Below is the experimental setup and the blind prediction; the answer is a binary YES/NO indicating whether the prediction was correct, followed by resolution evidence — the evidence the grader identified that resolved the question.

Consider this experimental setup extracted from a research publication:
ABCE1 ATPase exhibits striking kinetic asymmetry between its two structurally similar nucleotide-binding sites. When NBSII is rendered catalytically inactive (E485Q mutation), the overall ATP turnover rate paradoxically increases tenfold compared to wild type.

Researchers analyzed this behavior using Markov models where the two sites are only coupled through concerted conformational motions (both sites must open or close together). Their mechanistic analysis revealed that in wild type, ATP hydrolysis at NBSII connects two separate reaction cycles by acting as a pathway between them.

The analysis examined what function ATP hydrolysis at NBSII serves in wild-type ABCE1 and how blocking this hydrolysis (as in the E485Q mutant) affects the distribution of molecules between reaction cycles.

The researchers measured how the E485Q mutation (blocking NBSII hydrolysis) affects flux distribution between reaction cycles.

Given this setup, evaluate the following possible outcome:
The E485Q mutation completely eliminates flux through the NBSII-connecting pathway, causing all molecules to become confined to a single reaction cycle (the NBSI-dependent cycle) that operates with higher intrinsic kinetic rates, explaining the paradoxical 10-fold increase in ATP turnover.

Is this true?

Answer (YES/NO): NO